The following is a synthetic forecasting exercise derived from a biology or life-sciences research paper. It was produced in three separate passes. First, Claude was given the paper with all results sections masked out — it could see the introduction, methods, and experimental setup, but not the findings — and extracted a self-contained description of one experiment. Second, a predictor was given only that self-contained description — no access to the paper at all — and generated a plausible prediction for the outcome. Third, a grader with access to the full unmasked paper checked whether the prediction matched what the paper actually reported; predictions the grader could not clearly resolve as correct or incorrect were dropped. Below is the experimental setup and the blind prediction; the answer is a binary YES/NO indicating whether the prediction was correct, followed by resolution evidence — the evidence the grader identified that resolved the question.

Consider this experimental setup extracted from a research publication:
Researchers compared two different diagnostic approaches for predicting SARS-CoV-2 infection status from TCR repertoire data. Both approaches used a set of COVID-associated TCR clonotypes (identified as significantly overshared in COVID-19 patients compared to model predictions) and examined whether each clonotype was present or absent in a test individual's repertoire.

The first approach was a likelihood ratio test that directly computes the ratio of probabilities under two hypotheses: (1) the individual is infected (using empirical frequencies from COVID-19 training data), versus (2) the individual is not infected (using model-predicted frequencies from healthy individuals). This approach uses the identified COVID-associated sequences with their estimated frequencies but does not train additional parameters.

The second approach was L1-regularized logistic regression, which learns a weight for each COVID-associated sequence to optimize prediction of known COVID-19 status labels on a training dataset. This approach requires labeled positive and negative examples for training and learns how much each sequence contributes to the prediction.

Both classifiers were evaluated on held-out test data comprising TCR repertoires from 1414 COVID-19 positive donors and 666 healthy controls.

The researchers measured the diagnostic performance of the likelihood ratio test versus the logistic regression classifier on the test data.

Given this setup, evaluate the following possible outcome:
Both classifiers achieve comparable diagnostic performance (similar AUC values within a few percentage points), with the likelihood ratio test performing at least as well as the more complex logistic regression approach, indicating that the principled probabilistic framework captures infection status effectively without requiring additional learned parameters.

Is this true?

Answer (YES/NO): NO